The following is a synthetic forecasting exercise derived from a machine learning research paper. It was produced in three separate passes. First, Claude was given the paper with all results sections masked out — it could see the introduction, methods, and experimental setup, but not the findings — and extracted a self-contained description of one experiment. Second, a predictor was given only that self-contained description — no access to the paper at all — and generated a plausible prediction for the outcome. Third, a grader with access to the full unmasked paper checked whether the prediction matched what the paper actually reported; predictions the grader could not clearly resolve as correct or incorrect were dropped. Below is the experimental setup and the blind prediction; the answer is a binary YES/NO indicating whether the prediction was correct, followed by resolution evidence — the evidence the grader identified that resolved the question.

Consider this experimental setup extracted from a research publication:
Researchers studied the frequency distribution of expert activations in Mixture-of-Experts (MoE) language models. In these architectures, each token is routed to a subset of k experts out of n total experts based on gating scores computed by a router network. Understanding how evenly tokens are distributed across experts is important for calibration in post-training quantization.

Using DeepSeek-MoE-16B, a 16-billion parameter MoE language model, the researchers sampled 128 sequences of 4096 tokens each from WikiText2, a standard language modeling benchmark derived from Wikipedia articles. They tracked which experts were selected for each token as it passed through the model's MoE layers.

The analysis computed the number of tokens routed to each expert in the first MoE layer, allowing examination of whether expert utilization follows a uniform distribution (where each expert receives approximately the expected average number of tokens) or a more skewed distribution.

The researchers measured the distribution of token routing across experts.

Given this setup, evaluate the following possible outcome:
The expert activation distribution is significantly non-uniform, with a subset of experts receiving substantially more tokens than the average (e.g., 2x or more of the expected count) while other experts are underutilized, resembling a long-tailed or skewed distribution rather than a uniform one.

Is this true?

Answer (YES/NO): YES